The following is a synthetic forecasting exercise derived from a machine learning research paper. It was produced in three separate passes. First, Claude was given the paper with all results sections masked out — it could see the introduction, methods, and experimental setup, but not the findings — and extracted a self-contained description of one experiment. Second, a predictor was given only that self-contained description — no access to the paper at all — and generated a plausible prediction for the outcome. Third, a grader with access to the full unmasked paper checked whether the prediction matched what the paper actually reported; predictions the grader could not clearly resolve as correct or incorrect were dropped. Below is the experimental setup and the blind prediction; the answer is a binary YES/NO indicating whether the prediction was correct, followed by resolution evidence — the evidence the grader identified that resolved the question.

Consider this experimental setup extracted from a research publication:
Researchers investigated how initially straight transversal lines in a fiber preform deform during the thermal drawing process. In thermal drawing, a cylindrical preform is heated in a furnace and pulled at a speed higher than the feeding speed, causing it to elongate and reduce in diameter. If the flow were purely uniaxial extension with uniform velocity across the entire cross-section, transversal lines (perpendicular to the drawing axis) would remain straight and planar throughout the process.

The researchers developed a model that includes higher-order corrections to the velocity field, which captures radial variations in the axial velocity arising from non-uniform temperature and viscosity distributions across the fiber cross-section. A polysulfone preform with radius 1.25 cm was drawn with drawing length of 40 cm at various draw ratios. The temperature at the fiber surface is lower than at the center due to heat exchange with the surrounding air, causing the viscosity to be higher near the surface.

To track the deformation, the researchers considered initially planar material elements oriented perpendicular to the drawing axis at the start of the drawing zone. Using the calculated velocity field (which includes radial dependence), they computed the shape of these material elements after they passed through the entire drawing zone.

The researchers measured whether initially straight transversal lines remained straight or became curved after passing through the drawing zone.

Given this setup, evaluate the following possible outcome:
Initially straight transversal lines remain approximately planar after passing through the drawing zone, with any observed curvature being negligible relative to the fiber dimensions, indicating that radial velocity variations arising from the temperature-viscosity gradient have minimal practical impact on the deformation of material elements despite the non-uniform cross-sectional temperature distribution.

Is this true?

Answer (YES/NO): NO